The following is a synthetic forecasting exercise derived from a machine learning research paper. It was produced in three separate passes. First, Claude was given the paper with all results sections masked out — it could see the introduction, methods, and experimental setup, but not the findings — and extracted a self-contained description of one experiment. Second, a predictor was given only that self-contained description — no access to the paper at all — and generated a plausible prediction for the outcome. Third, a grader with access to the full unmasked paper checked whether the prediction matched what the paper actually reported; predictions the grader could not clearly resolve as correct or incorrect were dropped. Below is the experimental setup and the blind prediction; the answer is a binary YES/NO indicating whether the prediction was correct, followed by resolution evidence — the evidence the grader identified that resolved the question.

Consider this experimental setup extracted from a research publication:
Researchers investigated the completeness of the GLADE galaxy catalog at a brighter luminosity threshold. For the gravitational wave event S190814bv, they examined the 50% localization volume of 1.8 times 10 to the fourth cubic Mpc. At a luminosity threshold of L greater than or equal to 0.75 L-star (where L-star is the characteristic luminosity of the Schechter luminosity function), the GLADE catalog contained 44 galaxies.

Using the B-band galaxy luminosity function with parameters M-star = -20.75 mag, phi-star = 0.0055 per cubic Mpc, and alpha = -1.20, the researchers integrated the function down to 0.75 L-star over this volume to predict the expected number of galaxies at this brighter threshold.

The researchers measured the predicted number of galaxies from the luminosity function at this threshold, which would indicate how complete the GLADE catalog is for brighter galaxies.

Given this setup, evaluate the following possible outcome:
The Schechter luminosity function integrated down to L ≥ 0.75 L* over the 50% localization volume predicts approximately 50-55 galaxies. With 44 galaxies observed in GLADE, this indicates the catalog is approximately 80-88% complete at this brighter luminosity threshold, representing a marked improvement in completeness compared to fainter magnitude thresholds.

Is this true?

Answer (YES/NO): NO